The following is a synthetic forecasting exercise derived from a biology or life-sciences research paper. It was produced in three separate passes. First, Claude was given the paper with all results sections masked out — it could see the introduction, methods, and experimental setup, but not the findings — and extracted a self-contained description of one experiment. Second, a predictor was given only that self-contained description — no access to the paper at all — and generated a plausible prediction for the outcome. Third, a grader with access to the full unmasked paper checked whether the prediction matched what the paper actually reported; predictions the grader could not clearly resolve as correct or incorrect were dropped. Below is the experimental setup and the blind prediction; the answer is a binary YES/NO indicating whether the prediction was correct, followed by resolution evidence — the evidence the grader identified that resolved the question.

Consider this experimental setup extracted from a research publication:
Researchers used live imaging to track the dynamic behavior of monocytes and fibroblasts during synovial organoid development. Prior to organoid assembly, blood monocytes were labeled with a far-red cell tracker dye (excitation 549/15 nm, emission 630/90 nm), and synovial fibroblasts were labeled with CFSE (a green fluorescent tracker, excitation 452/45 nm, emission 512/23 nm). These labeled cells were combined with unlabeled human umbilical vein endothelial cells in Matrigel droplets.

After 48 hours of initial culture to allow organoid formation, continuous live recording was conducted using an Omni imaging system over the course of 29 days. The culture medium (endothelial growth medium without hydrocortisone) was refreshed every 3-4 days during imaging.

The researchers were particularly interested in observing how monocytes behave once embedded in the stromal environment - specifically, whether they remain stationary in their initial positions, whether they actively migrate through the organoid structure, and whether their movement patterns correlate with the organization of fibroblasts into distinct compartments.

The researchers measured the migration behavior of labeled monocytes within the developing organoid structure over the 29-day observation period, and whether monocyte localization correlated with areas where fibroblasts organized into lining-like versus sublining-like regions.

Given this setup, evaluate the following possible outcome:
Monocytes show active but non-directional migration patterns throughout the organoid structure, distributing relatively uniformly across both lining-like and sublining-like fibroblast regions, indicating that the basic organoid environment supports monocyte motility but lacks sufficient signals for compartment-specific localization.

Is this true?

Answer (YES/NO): NO